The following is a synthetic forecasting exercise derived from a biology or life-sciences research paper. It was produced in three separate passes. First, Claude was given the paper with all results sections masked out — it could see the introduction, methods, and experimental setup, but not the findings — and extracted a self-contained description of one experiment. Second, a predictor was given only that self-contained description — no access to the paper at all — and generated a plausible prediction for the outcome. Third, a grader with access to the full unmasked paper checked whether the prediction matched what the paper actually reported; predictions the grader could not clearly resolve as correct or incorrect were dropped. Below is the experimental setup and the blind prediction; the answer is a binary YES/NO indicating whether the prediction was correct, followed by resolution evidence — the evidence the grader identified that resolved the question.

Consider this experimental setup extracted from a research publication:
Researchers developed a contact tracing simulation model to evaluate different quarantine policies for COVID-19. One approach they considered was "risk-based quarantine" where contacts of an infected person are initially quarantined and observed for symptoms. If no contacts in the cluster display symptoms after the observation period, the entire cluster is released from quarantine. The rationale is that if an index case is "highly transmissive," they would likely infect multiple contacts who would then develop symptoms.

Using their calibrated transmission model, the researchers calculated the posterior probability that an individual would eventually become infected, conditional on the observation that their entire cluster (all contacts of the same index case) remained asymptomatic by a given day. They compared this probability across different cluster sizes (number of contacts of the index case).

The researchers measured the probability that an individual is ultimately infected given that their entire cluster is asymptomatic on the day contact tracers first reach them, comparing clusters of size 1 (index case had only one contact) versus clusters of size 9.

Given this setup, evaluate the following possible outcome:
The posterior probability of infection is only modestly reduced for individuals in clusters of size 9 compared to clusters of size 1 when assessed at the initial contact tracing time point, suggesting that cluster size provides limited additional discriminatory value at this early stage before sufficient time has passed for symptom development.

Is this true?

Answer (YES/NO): NO